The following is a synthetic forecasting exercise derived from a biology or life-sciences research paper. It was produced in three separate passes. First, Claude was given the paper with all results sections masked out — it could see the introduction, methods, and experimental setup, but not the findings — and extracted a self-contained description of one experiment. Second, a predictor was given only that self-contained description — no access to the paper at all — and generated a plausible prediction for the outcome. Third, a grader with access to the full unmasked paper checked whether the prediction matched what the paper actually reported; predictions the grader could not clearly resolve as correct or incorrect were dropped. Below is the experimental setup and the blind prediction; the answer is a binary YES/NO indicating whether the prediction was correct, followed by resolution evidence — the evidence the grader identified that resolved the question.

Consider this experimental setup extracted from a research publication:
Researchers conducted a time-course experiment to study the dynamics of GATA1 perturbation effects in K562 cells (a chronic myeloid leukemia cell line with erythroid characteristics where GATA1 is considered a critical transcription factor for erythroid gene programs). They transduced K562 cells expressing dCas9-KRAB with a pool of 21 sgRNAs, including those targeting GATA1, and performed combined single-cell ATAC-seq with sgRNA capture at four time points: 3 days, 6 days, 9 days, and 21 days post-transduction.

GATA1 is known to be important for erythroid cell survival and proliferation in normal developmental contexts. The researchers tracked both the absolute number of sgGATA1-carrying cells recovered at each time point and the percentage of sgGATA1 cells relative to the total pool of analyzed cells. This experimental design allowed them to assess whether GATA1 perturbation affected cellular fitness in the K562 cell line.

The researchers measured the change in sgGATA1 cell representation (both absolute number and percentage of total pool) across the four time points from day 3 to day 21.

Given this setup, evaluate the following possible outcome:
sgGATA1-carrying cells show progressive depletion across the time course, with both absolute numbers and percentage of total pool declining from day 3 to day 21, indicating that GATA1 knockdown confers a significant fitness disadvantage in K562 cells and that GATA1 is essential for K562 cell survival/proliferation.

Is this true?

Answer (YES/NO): NO